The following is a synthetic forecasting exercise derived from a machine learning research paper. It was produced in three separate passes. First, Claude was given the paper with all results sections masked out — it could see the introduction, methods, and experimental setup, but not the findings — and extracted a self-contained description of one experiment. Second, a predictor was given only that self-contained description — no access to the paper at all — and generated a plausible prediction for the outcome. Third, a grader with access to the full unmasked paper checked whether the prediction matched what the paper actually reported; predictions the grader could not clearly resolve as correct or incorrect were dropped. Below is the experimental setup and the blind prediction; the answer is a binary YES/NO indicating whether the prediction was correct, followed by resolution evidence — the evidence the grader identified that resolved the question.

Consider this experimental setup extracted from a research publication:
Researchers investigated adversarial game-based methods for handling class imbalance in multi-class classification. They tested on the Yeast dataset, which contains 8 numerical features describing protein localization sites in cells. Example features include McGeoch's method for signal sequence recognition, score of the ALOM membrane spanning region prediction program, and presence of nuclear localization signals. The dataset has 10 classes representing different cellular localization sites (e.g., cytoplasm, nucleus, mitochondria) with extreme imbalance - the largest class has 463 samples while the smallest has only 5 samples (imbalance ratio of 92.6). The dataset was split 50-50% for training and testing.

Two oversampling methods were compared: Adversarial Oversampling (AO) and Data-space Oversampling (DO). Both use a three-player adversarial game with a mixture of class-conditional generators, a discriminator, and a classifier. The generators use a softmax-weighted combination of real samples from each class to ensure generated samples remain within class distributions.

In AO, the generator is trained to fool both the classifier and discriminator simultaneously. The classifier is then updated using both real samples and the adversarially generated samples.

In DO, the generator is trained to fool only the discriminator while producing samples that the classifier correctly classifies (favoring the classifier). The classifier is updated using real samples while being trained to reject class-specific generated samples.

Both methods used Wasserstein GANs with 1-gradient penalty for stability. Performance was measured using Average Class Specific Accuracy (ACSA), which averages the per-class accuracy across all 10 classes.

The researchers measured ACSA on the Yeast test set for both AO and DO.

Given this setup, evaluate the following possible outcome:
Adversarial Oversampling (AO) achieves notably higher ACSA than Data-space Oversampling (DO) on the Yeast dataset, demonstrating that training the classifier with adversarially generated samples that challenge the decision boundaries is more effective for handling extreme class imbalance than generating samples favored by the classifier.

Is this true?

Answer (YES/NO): NO